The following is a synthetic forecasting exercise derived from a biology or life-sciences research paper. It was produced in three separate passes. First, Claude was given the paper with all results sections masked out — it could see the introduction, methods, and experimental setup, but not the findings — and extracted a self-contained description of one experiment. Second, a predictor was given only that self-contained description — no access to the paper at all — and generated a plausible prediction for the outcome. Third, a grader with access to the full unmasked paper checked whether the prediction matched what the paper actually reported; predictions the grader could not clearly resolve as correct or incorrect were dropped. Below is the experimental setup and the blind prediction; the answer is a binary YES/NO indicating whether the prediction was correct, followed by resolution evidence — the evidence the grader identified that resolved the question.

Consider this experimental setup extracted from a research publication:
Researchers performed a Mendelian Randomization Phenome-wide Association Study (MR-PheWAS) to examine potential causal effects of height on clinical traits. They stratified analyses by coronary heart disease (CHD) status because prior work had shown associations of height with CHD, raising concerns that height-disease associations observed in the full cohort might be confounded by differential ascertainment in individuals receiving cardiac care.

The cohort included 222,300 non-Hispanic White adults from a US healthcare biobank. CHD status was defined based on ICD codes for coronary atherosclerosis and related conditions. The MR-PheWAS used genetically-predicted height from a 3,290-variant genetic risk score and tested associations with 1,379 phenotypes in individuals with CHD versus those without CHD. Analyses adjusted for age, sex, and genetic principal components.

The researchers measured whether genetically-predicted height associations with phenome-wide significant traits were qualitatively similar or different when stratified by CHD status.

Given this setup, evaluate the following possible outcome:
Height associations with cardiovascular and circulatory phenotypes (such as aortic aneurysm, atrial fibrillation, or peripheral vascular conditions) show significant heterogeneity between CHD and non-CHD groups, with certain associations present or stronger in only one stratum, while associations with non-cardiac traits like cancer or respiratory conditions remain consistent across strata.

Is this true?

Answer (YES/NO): NO